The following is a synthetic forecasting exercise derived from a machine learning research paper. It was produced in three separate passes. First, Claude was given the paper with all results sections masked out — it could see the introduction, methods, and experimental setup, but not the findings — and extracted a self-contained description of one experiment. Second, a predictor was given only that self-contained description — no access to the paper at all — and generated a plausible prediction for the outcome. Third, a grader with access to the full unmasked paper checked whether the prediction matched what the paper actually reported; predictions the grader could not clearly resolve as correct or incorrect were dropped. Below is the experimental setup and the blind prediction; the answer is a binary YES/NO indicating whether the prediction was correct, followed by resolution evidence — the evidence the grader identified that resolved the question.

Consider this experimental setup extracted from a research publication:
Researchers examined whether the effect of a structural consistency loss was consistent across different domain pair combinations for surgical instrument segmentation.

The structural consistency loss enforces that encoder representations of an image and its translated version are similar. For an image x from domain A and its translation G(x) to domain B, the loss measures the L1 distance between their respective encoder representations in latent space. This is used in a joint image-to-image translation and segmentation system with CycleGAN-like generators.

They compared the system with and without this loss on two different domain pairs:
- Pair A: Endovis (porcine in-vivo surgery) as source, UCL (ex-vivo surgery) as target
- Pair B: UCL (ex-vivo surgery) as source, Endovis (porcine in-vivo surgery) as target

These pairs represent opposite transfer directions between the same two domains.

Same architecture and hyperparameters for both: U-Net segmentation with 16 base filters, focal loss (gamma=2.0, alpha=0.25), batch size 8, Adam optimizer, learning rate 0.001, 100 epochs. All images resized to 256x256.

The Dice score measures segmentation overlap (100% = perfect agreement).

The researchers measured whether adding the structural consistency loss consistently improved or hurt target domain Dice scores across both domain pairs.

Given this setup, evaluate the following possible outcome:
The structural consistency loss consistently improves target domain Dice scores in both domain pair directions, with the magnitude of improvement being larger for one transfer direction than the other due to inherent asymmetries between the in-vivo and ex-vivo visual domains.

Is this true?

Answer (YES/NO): NO